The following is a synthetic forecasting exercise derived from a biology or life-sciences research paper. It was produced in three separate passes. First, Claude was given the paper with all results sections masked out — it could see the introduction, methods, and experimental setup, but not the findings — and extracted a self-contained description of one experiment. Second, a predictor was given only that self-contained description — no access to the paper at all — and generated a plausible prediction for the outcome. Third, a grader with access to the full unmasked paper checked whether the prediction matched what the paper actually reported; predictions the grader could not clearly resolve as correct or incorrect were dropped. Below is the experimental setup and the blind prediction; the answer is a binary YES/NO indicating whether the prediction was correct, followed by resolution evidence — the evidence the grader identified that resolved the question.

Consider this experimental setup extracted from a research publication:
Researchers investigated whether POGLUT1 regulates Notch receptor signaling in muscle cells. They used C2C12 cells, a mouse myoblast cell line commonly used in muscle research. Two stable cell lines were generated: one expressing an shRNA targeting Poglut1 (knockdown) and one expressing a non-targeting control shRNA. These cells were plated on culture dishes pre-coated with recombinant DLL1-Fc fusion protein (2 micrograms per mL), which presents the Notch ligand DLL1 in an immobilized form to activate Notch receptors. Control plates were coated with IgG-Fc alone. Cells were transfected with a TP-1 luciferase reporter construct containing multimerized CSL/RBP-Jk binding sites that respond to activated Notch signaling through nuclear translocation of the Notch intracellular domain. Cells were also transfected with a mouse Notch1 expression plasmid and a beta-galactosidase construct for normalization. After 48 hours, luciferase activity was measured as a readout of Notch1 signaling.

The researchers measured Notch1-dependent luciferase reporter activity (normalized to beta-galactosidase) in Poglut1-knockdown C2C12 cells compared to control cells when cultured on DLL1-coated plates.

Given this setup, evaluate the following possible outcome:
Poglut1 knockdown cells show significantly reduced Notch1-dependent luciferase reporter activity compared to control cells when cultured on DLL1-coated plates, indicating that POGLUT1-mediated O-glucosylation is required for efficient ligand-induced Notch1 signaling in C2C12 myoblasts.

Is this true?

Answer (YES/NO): YES